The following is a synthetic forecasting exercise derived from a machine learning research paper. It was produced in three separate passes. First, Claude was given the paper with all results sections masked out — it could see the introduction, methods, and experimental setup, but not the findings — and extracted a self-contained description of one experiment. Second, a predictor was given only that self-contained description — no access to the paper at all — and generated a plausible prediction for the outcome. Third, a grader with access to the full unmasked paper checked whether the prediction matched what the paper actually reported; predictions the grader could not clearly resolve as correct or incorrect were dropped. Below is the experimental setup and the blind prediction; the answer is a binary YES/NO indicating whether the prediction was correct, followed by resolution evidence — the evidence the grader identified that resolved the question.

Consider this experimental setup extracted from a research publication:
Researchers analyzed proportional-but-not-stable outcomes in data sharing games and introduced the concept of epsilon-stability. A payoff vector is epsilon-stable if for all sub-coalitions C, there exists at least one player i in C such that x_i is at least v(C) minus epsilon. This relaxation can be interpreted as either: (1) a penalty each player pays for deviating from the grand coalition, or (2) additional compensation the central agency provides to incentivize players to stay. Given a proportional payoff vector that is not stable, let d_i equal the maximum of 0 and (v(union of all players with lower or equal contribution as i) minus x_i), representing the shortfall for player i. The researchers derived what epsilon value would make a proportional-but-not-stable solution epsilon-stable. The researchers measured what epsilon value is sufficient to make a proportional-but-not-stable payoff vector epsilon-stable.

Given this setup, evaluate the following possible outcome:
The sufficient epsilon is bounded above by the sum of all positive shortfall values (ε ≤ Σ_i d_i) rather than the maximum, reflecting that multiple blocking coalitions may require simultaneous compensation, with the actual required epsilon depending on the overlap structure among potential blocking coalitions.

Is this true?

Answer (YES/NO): NO